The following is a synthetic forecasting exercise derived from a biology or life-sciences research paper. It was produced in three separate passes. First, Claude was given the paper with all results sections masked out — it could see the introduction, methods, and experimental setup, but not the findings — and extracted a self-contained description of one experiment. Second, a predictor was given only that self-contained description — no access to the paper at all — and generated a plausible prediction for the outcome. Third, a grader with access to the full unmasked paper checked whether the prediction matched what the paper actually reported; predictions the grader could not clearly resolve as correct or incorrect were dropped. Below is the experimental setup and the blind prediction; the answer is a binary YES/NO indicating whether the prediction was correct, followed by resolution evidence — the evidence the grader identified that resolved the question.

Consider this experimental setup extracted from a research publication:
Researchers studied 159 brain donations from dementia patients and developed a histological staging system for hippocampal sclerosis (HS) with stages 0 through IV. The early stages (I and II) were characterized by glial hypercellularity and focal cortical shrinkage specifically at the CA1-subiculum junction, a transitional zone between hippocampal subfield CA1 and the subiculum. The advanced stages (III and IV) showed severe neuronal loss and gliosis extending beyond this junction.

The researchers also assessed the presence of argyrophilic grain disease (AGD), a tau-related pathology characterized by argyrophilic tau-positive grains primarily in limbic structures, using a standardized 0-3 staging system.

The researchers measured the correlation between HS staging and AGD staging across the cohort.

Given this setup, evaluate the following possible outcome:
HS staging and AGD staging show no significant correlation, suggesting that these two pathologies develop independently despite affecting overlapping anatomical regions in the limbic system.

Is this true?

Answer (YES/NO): YES